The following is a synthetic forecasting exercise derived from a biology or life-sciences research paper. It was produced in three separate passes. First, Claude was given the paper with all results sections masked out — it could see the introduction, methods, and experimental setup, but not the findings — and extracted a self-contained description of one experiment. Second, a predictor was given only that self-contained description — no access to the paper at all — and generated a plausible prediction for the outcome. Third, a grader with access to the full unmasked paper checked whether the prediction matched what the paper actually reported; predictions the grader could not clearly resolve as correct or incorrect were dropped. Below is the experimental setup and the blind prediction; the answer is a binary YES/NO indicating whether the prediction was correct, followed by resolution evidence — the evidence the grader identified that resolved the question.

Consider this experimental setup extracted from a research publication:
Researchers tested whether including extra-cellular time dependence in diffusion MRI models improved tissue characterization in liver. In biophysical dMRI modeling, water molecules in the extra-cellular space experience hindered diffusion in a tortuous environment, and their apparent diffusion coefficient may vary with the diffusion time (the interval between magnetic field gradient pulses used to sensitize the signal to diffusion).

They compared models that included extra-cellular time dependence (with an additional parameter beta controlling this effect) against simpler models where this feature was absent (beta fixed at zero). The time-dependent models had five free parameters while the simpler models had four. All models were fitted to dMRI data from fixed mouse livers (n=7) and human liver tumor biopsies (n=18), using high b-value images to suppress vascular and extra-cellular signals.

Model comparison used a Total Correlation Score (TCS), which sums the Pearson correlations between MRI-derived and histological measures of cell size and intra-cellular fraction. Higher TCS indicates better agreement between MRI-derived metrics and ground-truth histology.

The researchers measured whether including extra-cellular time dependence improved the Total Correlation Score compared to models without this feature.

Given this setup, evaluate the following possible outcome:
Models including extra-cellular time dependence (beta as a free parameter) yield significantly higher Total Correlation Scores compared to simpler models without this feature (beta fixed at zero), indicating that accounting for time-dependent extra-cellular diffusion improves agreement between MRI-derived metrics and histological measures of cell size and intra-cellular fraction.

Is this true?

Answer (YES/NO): NO